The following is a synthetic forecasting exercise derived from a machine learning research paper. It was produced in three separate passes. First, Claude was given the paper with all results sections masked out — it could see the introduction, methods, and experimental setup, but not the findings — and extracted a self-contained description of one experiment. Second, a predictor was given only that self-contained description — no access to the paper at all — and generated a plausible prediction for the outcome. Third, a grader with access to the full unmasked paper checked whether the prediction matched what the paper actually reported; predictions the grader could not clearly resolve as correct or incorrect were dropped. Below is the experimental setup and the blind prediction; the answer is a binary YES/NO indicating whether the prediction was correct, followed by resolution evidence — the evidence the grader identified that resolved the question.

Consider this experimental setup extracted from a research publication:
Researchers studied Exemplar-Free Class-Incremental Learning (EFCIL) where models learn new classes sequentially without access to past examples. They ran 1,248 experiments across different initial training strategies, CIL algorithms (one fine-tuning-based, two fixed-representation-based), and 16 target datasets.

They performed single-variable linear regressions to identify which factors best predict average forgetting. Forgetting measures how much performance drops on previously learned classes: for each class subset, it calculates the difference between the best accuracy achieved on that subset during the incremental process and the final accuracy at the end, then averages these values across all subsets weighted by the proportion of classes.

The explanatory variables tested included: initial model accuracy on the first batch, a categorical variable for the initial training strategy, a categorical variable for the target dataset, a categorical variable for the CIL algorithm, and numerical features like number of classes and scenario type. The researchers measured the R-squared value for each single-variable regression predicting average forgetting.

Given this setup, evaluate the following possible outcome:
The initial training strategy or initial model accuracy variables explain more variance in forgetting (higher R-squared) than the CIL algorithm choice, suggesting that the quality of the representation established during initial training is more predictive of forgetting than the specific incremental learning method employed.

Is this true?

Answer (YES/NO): NO